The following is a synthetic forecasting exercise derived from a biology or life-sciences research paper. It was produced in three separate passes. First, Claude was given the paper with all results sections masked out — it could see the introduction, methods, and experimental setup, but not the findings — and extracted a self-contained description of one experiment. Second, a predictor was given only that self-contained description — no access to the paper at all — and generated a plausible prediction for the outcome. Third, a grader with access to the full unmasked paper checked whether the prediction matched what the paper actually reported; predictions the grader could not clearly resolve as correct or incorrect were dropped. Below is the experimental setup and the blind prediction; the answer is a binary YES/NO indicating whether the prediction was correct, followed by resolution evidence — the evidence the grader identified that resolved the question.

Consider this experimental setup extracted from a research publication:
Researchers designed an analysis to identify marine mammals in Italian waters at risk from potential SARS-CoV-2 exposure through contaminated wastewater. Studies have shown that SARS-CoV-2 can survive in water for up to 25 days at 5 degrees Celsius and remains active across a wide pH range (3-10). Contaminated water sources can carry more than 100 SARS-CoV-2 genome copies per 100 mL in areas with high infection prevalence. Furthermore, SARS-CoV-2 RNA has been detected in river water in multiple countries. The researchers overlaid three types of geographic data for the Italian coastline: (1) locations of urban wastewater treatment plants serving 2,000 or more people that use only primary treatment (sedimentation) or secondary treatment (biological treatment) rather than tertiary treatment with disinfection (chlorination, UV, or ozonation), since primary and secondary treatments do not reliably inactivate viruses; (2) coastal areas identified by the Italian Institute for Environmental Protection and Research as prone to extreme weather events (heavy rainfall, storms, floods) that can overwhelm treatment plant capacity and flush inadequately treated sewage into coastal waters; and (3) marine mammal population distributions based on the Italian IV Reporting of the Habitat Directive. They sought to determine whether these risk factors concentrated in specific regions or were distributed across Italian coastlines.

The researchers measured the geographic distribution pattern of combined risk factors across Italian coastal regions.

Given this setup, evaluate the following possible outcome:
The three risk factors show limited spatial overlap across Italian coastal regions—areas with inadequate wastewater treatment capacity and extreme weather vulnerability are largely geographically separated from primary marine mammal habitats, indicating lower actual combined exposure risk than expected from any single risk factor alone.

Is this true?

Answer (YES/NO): NO